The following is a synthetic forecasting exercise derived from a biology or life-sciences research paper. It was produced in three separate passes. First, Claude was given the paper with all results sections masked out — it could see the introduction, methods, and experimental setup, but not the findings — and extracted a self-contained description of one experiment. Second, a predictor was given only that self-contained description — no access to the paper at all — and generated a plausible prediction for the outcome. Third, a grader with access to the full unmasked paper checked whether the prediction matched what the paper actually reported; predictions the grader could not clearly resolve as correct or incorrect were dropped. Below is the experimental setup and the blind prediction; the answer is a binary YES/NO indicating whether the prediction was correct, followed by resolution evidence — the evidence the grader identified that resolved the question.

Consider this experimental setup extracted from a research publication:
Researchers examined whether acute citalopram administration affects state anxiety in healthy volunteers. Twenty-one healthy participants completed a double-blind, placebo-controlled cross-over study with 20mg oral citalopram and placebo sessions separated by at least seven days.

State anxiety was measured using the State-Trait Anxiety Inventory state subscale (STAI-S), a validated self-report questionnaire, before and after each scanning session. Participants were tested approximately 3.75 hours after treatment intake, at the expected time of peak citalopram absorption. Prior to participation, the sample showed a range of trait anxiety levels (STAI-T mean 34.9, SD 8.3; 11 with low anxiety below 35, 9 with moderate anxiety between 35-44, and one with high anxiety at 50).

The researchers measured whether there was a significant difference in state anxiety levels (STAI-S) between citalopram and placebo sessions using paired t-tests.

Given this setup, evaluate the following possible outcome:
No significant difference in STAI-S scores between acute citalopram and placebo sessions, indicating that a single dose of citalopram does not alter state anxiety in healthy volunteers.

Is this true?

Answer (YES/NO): YES